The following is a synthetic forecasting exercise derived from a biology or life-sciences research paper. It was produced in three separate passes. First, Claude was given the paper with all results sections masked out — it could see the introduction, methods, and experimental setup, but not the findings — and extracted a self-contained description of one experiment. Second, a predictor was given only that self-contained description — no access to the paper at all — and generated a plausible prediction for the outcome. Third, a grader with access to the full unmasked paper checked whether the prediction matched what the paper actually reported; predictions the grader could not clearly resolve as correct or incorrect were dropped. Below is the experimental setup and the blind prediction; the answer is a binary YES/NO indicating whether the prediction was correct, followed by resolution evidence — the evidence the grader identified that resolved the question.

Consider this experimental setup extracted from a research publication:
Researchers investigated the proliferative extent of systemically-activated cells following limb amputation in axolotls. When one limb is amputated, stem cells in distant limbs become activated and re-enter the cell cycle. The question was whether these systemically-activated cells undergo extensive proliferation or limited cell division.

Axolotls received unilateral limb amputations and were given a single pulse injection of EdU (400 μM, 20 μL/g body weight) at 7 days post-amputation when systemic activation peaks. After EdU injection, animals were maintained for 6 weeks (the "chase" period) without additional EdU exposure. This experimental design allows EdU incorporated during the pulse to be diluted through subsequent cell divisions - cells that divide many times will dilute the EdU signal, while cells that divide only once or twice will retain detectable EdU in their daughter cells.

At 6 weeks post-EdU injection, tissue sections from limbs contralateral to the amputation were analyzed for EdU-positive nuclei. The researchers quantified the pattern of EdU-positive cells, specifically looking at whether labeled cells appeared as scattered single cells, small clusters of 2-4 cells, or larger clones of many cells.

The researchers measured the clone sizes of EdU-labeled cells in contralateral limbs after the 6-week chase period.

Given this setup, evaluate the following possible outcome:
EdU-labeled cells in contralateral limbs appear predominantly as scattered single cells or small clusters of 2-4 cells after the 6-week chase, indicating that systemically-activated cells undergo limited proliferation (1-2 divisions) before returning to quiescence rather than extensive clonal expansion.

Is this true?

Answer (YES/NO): YES